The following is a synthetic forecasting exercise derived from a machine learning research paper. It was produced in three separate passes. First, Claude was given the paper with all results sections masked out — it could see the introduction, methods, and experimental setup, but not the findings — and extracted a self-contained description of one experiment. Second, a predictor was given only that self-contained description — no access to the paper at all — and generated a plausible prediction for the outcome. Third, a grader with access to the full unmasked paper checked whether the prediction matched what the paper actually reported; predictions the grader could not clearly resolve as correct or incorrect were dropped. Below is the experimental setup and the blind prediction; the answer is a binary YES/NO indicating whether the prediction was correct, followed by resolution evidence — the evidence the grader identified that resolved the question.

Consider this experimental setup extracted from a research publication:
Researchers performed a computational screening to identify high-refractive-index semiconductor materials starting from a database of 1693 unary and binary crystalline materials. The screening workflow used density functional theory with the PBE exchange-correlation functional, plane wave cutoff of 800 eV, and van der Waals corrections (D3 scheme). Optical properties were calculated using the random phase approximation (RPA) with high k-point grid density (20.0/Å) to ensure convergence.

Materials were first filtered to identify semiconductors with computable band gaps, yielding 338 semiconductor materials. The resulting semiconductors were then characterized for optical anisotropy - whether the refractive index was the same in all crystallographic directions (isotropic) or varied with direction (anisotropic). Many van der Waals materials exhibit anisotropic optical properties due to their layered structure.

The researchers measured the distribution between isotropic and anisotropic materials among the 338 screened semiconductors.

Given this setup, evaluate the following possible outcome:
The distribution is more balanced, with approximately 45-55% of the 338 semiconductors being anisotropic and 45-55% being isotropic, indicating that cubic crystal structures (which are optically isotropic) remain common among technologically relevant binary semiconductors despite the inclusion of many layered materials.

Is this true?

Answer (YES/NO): NO